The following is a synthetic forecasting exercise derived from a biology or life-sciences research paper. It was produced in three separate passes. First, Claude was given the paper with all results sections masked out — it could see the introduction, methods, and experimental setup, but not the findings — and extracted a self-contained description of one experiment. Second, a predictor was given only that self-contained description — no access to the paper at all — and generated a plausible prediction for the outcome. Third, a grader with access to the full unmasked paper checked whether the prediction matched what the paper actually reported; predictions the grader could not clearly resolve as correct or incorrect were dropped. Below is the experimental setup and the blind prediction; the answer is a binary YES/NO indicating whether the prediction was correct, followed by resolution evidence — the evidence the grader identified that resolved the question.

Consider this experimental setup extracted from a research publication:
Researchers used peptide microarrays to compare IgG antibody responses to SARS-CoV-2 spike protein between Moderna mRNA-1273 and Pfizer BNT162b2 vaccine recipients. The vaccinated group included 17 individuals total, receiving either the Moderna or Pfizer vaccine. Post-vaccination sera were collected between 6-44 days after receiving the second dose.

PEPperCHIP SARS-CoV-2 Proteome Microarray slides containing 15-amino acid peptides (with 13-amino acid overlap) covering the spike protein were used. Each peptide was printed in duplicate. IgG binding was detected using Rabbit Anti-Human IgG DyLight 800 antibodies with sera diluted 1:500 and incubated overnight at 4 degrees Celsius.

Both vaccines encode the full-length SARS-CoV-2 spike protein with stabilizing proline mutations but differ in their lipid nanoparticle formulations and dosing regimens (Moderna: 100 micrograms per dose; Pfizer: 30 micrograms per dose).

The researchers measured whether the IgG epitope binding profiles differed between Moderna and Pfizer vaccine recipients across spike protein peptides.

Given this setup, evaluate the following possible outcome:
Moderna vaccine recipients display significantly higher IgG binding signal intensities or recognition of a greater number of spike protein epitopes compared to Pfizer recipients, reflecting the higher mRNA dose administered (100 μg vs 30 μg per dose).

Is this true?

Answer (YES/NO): NO